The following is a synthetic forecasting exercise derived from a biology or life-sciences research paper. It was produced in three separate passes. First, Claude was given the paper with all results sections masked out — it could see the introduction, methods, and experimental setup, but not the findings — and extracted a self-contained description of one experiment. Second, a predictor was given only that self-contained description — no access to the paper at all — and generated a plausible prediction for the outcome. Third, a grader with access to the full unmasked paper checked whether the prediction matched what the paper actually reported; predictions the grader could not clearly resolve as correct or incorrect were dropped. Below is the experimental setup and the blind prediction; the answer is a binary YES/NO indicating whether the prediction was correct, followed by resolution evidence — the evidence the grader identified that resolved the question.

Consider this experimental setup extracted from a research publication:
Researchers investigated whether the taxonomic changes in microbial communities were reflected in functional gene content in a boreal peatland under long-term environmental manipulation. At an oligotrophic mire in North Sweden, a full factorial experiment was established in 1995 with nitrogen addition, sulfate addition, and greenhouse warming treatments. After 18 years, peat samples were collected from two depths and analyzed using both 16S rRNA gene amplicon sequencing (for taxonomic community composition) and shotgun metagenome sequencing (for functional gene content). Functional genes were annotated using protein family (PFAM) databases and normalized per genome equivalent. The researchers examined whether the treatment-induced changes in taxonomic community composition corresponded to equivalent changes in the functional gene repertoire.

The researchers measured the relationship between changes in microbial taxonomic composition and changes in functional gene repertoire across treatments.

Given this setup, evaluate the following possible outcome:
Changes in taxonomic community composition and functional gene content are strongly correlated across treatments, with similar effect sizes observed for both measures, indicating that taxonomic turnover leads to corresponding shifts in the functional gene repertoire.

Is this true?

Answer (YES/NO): NO